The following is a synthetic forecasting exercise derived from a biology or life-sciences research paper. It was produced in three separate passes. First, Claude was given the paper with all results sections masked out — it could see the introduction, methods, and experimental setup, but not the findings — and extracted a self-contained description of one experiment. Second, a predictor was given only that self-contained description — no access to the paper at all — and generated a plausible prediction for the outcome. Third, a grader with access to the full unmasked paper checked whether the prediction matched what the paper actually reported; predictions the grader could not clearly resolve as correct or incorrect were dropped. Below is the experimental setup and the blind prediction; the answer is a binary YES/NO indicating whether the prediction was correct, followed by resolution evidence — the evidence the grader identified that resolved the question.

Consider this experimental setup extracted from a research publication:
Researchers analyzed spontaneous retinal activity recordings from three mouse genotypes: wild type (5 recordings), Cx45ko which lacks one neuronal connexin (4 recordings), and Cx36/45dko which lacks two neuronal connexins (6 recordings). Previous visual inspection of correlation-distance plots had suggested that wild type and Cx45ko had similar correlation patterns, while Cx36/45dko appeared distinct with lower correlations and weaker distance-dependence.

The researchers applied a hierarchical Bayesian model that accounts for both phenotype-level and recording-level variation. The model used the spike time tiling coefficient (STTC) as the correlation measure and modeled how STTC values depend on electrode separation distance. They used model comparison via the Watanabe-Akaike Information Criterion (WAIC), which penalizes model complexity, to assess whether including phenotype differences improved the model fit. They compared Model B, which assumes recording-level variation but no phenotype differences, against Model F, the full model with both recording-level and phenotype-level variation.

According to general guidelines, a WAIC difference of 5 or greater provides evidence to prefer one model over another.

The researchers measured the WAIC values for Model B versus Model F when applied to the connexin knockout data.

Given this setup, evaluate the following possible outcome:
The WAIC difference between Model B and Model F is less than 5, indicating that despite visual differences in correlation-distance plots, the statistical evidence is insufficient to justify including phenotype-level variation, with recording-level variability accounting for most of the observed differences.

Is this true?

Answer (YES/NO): YES